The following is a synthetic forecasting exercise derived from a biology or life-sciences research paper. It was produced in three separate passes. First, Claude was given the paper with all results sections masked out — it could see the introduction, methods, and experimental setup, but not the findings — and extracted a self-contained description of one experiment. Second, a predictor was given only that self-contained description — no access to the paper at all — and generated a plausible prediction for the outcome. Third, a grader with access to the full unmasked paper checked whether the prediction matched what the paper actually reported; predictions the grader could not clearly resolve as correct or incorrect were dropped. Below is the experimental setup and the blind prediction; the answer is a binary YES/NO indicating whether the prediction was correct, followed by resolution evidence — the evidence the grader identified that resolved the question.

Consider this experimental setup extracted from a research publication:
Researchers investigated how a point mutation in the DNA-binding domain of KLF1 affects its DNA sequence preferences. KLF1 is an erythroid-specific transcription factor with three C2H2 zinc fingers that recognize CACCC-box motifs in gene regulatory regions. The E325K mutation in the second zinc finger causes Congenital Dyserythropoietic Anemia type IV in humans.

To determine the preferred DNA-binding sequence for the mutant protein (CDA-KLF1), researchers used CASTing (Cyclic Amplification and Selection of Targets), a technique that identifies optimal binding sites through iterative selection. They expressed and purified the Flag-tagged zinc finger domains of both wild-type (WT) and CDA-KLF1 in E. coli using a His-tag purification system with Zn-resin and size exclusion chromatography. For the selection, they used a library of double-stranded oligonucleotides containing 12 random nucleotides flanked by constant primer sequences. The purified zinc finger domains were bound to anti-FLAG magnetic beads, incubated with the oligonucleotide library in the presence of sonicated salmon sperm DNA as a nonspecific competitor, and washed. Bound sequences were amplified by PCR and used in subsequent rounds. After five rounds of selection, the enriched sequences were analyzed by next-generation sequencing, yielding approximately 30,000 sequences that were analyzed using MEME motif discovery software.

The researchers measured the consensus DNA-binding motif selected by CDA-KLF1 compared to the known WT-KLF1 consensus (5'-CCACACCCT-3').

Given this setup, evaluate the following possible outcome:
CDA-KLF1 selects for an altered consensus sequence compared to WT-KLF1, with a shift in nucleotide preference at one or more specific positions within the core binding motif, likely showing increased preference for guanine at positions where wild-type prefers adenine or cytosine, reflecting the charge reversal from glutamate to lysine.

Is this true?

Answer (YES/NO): NO